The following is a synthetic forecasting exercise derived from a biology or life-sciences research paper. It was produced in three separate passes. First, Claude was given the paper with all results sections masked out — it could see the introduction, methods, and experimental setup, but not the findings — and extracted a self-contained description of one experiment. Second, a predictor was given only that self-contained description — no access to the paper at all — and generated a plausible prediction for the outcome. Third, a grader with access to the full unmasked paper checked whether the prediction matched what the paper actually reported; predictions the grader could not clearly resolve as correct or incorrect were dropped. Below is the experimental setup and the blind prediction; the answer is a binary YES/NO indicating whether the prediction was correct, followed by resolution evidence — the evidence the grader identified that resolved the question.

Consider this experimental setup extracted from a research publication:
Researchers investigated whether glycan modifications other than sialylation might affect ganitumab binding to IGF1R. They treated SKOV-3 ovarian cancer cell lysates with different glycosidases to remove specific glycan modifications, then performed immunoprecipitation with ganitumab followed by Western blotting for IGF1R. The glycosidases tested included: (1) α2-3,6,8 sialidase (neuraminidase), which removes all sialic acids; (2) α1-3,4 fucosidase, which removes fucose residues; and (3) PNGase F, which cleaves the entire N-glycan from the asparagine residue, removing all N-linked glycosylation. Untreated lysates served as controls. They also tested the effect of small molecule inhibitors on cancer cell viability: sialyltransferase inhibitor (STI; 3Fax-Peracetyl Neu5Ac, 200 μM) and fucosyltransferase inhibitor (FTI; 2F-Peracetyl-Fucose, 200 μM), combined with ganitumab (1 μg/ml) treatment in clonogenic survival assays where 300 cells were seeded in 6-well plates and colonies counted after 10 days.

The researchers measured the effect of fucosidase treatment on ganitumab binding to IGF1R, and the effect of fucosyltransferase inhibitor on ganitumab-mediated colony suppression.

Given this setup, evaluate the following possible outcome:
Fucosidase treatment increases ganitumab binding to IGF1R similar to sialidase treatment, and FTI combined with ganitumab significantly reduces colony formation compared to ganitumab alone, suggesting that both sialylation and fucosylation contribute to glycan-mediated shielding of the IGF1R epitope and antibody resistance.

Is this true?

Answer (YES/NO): NO